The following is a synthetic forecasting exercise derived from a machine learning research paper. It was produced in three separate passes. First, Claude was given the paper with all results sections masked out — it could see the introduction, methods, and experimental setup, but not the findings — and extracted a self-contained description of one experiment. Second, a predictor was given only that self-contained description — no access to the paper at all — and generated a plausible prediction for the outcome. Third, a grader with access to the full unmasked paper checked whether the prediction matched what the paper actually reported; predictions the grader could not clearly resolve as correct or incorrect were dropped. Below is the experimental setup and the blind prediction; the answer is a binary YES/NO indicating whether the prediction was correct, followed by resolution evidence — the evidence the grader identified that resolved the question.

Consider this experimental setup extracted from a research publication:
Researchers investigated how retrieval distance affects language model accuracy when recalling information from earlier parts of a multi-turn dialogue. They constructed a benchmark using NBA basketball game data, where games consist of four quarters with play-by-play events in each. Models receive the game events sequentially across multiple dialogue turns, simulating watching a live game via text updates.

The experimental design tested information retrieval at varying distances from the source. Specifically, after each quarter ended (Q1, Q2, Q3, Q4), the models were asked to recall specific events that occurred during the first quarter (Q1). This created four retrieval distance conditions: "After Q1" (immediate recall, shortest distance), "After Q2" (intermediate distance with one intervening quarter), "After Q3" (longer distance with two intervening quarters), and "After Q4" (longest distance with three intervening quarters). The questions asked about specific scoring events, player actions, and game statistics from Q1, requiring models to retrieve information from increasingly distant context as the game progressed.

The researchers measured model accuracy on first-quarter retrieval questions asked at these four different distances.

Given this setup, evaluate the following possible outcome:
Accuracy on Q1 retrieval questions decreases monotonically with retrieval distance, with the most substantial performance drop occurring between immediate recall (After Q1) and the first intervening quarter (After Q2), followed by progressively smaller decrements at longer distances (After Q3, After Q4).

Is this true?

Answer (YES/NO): NO